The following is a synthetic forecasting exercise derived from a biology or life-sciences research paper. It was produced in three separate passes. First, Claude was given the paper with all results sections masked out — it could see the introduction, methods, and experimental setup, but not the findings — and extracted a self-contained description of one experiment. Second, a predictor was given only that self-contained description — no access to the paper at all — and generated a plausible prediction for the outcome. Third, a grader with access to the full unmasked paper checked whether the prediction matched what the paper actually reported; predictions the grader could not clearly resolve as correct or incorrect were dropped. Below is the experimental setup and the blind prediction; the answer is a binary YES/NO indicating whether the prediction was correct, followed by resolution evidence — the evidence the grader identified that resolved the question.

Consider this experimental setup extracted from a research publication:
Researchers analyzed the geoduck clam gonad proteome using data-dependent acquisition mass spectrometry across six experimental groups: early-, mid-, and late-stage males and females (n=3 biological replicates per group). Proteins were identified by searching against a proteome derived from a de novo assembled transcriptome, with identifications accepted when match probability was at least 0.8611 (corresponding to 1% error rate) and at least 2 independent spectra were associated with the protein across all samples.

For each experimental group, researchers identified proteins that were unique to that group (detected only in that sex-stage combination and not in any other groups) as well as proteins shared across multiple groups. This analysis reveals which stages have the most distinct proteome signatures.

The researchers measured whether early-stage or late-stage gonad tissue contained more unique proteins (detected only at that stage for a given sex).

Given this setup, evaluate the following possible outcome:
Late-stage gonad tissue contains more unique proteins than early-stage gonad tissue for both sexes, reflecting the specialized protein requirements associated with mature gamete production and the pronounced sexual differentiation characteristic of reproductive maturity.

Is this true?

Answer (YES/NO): YES